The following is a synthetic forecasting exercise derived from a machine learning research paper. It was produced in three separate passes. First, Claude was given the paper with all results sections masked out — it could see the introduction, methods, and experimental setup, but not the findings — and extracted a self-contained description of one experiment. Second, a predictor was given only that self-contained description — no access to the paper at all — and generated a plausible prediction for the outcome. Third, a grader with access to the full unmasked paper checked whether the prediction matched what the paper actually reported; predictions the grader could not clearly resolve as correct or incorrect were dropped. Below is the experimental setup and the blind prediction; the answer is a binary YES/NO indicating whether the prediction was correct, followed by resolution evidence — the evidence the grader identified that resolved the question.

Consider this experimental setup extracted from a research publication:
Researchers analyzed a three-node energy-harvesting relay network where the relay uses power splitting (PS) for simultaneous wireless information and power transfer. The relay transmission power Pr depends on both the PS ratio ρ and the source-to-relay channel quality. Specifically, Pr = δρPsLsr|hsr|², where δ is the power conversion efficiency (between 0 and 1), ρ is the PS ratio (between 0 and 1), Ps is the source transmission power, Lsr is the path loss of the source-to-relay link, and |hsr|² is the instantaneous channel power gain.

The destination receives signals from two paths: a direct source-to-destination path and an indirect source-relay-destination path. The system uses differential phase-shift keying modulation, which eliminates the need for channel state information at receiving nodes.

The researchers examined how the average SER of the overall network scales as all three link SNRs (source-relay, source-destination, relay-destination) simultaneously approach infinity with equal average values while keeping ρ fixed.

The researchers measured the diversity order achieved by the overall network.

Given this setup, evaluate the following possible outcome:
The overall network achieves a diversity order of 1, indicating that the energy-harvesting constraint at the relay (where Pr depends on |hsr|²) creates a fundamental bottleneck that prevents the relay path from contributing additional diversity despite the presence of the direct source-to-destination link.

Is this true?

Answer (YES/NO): NO